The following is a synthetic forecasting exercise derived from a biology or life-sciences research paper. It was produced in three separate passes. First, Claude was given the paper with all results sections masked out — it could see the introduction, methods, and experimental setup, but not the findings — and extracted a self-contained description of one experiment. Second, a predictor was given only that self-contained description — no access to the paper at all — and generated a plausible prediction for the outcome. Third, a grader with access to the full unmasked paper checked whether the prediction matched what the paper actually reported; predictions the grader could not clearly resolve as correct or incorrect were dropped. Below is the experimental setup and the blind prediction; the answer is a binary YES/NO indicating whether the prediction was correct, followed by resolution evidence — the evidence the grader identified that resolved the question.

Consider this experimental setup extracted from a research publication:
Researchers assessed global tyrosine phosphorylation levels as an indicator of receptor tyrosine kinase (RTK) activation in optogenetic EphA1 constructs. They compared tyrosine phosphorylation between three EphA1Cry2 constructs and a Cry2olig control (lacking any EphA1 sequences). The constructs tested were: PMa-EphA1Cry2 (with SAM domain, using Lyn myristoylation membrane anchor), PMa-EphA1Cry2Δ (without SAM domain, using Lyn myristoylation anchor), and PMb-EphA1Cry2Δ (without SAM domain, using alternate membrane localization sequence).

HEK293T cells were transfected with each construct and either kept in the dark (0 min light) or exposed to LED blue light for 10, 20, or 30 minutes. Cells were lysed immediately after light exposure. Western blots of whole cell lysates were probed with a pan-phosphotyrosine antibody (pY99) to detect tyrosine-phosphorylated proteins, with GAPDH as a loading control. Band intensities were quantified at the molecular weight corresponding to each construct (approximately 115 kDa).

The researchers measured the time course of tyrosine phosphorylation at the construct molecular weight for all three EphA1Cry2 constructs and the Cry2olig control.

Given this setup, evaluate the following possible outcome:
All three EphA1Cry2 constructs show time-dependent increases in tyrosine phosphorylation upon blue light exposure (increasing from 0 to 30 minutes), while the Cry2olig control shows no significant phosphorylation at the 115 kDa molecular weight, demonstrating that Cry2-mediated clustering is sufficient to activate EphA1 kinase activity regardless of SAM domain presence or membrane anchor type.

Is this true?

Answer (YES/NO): NO